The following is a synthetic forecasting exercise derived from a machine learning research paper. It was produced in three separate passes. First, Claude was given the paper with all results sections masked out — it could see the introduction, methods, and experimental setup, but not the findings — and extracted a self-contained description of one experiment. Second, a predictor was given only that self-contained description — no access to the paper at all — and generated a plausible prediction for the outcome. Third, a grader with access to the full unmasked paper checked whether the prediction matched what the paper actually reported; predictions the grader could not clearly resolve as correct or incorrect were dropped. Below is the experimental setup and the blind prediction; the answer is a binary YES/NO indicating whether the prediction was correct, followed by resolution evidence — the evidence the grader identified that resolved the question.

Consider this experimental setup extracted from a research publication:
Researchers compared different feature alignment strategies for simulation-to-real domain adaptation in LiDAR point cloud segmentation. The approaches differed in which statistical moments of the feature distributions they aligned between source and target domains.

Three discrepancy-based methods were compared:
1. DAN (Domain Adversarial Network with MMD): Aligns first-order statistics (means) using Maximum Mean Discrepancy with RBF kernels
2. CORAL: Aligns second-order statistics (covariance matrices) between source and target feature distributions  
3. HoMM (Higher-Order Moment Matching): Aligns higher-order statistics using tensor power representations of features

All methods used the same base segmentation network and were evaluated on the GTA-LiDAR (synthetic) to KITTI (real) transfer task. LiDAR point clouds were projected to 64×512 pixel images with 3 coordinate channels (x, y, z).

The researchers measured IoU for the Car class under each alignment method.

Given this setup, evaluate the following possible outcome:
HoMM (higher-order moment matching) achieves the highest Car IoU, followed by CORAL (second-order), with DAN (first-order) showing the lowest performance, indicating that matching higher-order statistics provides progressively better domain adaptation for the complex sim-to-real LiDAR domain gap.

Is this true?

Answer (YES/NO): YES